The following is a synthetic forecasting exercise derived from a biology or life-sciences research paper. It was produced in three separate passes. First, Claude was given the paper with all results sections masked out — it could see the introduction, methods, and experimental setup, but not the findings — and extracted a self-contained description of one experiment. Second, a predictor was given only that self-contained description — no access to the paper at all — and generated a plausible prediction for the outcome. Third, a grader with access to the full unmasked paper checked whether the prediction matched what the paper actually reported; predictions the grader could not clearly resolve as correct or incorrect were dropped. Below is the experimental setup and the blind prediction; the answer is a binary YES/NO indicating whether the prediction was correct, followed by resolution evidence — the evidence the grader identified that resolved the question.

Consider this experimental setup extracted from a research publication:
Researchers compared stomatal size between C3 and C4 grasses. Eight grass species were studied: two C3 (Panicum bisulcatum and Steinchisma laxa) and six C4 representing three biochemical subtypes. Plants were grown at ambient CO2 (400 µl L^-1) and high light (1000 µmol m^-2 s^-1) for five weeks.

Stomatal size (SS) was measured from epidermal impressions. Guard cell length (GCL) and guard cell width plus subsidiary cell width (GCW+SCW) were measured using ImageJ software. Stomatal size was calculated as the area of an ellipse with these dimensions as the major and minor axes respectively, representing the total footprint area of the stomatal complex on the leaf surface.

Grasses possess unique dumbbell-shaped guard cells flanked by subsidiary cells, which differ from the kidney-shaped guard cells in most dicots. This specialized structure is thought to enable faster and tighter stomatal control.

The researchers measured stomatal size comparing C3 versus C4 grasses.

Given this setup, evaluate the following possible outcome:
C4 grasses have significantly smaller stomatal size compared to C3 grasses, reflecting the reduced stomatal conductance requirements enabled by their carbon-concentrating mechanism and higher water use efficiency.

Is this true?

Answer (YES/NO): NO